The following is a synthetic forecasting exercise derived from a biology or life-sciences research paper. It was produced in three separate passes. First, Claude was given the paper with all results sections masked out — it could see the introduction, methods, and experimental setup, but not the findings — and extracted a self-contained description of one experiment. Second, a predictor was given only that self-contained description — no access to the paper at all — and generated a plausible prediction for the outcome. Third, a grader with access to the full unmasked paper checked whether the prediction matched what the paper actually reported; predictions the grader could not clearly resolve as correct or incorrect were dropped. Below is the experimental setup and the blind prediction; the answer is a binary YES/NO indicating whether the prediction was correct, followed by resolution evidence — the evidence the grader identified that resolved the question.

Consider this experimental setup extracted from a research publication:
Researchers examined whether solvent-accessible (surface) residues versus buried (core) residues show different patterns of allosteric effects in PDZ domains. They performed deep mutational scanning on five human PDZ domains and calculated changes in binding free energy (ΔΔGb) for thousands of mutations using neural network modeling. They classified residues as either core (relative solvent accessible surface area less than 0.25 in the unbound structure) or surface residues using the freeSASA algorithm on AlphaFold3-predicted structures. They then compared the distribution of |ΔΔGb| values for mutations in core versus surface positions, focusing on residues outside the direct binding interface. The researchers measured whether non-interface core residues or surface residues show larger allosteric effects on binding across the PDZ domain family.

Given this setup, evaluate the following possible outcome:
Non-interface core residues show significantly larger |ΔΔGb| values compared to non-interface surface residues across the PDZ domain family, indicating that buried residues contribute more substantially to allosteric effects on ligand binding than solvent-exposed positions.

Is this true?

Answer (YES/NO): YES